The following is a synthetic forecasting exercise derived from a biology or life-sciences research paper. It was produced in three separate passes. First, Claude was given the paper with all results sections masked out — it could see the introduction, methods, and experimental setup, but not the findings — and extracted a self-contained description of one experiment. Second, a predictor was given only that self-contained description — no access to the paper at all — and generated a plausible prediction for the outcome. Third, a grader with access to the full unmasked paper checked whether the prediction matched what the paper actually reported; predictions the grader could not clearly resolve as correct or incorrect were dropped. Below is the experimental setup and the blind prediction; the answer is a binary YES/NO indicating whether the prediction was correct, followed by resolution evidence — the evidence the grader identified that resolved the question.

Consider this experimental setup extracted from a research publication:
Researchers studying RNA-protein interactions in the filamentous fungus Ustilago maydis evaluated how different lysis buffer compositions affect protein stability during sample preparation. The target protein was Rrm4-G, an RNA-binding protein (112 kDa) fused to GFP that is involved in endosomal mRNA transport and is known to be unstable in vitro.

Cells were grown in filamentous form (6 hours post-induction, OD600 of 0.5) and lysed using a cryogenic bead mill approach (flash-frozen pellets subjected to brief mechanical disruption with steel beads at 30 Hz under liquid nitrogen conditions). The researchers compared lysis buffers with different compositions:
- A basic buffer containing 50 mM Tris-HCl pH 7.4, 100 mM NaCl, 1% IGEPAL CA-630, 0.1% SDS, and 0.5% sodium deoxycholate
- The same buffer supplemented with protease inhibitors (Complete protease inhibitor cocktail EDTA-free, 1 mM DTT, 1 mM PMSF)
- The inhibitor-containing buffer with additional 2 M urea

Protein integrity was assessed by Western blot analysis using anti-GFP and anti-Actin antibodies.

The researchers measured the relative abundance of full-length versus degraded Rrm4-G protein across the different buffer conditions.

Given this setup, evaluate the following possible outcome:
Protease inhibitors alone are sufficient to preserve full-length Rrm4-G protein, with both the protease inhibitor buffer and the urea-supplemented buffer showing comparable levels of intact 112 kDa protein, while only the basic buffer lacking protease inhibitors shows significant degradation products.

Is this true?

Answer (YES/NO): NO